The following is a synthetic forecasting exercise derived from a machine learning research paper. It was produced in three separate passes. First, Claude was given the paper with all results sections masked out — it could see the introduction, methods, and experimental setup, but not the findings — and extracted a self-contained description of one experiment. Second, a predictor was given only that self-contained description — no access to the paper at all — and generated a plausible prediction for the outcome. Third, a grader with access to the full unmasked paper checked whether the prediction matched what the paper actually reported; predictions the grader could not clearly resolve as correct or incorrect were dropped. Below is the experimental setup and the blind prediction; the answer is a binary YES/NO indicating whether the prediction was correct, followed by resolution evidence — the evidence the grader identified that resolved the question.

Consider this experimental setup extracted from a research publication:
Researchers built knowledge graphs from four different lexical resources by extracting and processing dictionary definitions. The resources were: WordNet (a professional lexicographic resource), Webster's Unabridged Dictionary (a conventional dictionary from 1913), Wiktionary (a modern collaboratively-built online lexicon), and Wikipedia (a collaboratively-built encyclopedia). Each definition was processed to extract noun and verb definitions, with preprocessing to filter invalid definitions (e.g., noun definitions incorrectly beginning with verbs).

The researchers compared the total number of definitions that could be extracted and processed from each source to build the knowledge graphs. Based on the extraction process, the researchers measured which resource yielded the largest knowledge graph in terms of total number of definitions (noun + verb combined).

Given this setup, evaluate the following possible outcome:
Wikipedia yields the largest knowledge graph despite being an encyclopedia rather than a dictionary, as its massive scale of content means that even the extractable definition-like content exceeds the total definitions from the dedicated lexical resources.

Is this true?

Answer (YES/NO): YES